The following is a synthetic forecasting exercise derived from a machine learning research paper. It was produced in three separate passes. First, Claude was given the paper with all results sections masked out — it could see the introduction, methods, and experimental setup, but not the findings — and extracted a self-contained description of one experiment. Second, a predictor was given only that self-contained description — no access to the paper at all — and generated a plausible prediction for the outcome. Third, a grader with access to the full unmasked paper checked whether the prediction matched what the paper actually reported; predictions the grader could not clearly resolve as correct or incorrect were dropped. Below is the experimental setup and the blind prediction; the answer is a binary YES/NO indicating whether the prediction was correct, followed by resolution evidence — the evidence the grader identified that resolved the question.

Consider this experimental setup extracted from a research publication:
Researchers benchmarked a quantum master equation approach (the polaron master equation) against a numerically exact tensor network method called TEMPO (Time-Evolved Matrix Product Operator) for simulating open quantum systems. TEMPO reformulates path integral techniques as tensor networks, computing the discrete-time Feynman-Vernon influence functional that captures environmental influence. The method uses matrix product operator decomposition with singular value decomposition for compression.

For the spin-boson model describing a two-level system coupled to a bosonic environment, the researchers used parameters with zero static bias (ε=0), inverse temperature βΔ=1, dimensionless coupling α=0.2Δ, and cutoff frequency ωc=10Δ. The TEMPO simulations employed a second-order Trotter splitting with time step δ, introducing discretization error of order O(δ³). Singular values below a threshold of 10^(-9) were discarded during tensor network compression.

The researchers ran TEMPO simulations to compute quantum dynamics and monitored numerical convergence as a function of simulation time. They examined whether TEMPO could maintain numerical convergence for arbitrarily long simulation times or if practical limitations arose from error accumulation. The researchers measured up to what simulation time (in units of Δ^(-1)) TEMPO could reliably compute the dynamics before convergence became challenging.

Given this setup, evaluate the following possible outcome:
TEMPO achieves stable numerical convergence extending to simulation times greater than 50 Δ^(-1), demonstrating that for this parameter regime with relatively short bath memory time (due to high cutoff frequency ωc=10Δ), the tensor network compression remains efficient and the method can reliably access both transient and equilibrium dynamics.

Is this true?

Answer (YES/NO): YES